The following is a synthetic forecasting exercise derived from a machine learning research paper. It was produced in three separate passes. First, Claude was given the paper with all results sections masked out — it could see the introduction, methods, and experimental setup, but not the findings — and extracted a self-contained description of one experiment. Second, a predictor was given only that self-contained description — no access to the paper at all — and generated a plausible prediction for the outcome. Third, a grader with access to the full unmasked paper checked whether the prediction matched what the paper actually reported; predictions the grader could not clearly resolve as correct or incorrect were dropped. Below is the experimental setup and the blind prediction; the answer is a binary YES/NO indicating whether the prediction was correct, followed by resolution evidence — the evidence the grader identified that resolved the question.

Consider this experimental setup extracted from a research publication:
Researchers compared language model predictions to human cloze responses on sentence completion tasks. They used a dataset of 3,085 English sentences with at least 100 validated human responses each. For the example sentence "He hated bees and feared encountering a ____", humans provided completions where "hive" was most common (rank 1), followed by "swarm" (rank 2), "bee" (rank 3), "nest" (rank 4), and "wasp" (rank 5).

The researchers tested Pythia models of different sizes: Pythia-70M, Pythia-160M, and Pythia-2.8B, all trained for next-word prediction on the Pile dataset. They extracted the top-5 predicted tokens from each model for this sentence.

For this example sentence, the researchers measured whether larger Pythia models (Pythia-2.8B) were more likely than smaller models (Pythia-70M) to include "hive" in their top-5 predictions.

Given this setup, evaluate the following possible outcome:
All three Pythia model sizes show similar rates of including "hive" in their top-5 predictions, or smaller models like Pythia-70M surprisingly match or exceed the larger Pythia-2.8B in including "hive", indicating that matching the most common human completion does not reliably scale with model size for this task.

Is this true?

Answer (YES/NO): YES